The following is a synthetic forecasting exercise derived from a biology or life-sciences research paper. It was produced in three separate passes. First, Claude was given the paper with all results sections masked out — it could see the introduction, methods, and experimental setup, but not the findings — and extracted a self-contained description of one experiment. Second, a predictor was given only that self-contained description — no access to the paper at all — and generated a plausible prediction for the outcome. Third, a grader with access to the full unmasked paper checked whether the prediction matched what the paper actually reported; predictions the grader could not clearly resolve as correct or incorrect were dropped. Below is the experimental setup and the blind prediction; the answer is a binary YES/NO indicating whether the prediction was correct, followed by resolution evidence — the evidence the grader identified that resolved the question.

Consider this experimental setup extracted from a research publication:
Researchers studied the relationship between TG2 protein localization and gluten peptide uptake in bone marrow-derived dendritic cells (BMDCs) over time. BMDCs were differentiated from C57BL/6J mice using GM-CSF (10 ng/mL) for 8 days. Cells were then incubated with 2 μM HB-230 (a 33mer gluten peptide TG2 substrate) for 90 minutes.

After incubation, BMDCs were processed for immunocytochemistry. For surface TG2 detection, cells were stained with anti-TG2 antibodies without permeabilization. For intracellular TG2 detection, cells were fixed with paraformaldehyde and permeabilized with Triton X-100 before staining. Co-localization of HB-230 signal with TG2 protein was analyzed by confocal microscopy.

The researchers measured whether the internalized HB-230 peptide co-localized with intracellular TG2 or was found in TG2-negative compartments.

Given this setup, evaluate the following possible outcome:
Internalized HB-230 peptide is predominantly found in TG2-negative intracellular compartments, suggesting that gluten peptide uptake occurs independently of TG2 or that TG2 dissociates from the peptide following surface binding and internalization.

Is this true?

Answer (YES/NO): NO